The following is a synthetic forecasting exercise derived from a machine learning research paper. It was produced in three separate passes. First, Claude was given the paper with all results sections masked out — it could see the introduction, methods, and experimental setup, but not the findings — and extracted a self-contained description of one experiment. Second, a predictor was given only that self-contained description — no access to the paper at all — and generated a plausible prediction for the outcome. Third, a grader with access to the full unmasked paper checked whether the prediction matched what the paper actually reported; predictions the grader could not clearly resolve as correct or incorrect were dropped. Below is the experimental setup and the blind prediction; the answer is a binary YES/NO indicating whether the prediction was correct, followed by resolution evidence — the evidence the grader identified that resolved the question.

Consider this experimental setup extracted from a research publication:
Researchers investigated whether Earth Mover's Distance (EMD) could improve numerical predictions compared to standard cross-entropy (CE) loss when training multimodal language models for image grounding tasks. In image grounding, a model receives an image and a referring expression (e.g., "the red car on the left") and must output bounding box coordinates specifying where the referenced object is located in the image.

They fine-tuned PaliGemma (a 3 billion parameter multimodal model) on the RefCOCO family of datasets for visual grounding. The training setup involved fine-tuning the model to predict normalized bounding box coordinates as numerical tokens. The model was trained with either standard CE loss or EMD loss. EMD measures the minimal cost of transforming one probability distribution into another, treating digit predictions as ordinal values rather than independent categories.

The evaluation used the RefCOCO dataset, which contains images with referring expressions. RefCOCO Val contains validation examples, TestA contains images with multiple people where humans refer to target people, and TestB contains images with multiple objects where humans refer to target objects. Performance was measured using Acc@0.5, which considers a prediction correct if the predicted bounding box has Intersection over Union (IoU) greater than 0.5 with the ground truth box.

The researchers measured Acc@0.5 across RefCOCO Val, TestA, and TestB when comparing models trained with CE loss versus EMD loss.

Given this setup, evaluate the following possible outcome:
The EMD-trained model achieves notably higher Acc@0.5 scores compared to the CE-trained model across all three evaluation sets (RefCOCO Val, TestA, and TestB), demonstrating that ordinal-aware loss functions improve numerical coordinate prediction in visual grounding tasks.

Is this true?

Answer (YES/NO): NO